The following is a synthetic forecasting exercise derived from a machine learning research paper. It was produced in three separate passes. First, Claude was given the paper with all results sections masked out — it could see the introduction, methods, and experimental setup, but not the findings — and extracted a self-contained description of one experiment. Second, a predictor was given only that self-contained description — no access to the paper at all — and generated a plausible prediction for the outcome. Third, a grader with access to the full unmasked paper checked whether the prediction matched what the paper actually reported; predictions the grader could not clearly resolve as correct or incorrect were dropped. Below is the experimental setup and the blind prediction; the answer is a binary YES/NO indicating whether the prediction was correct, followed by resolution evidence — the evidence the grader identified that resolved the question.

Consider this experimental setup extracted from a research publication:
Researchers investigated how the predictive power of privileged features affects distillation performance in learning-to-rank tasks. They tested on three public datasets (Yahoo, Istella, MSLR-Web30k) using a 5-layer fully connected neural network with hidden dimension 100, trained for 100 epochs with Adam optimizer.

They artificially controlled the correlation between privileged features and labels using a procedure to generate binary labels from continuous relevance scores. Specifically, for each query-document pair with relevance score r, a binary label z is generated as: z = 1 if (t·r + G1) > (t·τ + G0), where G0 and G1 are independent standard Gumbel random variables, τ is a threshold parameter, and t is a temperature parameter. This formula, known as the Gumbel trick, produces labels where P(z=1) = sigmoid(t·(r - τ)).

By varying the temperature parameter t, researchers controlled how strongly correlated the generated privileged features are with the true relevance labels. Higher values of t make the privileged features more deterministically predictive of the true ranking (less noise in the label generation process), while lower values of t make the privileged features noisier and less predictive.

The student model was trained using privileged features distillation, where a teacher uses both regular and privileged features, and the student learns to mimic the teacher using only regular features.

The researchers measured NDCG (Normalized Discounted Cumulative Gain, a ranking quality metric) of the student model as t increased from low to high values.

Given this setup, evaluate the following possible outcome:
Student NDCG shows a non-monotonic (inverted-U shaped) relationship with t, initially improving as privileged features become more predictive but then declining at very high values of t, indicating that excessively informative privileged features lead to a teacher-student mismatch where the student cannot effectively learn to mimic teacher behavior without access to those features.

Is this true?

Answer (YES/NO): YES